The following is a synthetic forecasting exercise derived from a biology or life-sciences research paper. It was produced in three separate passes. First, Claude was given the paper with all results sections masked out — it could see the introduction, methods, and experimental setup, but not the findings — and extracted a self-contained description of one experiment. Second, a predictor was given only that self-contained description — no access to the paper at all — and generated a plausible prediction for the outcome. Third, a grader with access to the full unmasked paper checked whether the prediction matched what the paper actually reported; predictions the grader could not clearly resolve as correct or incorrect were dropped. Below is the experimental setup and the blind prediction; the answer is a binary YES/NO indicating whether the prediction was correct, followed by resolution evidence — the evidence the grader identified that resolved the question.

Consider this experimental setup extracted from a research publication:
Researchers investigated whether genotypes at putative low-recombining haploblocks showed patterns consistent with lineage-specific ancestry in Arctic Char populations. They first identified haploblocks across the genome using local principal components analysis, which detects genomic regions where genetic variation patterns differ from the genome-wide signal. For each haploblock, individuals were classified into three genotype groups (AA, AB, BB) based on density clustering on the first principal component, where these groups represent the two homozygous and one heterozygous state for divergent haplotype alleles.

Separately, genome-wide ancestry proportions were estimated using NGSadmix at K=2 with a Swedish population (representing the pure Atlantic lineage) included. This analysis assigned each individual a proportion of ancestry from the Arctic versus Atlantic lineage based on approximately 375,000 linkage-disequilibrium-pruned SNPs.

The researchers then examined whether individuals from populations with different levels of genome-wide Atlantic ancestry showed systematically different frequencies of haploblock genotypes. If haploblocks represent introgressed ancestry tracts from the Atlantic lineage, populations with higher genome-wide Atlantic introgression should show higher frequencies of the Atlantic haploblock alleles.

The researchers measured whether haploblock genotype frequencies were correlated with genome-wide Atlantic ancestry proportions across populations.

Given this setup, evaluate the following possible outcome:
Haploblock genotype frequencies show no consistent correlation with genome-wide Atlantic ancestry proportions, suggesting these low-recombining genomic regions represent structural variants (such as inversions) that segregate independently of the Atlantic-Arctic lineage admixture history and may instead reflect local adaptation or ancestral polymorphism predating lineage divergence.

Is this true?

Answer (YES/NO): NO